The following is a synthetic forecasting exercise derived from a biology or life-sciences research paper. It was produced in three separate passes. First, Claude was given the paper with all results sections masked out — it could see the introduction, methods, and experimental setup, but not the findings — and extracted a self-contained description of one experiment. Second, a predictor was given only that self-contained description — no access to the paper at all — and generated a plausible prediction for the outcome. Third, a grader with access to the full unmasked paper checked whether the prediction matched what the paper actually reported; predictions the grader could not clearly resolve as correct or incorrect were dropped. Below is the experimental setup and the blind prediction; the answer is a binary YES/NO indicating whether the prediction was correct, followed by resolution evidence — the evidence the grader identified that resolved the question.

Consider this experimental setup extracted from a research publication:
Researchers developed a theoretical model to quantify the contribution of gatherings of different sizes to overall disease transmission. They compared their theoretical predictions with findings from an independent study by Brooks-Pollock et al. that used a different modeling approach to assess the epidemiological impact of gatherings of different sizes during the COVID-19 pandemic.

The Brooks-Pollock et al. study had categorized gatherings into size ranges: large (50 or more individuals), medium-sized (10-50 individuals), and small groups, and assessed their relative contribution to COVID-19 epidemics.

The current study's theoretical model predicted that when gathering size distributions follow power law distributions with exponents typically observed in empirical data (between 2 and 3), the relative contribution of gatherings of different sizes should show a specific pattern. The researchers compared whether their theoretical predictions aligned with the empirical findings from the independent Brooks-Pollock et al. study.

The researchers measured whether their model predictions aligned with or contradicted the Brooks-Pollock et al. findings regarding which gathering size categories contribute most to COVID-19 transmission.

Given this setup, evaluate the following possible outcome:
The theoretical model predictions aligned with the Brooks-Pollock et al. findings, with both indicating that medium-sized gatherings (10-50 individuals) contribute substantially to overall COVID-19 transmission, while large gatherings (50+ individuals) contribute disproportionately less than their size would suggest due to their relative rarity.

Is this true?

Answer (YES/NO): YES